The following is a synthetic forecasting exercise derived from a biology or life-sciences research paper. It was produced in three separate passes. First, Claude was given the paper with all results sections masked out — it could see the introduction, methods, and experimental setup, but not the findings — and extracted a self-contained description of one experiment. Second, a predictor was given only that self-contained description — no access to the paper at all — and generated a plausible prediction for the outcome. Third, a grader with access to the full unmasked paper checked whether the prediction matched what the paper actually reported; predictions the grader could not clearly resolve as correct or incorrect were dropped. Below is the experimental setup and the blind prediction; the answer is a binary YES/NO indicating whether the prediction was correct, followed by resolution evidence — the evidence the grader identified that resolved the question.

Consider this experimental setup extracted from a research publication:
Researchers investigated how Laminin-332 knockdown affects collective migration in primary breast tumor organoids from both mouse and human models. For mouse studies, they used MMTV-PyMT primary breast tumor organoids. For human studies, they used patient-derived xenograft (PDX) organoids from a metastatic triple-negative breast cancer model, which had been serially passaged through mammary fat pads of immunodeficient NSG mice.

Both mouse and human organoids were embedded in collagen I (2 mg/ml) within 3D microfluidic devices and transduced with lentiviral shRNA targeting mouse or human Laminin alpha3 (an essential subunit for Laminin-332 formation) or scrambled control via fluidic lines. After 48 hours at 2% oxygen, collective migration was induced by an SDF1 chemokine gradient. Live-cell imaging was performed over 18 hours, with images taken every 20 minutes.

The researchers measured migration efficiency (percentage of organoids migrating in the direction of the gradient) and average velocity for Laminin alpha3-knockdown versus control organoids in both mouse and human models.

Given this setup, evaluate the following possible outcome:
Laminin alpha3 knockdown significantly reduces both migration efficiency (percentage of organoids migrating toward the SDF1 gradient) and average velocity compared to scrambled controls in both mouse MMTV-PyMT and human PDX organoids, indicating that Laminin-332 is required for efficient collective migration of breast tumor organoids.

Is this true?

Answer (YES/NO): NO